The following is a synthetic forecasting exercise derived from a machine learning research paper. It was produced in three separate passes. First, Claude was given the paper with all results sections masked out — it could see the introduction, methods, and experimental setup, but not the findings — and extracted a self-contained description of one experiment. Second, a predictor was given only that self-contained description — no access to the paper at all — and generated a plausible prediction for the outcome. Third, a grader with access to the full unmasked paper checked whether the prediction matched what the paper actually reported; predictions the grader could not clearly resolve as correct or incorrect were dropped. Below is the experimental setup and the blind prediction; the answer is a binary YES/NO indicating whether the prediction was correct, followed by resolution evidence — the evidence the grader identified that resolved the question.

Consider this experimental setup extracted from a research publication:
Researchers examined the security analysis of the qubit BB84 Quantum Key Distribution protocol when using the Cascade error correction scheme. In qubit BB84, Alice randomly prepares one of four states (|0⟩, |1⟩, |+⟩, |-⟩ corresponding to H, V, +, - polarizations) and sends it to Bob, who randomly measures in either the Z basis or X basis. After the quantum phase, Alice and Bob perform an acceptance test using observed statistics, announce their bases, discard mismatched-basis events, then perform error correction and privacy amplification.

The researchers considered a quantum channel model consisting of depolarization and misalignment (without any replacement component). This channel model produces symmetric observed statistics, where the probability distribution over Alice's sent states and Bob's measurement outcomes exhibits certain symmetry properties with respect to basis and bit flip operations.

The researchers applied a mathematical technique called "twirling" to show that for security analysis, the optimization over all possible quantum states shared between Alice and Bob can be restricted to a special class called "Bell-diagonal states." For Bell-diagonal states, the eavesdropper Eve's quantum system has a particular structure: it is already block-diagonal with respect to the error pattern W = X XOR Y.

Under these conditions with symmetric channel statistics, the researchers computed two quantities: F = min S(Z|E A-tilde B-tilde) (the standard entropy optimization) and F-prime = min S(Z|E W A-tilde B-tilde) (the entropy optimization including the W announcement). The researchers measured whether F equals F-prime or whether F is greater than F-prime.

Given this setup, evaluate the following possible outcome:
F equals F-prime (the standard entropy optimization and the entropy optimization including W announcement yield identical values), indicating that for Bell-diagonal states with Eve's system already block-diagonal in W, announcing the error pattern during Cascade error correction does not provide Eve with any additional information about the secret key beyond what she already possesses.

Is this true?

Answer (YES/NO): YES